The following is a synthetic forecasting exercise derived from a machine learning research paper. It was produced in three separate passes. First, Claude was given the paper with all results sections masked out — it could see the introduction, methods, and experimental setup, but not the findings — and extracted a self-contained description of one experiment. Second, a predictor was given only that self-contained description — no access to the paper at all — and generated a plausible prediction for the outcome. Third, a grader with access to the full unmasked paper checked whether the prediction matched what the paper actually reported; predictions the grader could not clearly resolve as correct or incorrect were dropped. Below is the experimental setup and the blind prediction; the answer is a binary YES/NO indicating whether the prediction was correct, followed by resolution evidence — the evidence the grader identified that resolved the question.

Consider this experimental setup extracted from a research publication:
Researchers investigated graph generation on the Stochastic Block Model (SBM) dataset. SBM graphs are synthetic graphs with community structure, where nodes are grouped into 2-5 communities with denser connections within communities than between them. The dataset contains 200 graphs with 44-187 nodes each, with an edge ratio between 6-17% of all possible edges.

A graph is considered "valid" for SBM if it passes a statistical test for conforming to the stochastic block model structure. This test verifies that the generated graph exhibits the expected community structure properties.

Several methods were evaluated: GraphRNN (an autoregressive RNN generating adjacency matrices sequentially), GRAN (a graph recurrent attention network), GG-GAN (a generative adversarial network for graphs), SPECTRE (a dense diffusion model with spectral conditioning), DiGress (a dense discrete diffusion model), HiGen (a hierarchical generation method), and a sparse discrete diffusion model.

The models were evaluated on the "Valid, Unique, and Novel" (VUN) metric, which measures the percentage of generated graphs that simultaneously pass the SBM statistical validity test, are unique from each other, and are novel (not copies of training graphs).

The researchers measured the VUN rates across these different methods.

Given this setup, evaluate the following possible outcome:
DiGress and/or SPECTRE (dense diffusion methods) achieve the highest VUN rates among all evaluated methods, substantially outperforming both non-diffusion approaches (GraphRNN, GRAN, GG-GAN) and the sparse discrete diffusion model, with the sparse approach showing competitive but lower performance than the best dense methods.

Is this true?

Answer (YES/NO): NO